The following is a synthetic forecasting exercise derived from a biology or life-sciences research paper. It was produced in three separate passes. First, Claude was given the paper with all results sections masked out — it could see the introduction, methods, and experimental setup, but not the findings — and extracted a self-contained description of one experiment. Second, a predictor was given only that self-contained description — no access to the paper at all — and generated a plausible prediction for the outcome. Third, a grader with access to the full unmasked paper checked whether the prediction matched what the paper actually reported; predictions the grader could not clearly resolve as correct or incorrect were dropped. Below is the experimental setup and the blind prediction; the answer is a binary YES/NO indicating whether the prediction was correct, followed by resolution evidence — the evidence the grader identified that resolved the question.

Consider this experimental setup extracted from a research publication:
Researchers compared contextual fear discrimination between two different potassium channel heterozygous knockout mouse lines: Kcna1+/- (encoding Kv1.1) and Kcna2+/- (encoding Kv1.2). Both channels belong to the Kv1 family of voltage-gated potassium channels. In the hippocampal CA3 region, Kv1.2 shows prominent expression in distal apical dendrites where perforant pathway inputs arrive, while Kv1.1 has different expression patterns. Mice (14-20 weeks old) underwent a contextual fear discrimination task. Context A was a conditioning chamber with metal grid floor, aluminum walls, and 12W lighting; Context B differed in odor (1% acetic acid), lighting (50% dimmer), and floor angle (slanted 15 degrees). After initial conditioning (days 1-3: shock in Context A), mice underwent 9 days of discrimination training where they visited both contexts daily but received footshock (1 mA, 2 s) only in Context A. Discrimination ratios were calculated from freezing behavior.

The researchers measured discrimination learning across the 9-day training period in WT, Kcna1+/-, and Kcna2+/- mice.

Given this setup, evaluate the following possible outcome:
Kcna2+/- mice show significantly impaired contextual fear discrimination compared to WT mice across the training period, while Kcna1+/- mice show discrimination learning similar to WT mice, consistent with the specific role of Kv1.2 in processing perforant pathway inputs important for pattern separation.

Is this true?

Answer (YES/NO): YES